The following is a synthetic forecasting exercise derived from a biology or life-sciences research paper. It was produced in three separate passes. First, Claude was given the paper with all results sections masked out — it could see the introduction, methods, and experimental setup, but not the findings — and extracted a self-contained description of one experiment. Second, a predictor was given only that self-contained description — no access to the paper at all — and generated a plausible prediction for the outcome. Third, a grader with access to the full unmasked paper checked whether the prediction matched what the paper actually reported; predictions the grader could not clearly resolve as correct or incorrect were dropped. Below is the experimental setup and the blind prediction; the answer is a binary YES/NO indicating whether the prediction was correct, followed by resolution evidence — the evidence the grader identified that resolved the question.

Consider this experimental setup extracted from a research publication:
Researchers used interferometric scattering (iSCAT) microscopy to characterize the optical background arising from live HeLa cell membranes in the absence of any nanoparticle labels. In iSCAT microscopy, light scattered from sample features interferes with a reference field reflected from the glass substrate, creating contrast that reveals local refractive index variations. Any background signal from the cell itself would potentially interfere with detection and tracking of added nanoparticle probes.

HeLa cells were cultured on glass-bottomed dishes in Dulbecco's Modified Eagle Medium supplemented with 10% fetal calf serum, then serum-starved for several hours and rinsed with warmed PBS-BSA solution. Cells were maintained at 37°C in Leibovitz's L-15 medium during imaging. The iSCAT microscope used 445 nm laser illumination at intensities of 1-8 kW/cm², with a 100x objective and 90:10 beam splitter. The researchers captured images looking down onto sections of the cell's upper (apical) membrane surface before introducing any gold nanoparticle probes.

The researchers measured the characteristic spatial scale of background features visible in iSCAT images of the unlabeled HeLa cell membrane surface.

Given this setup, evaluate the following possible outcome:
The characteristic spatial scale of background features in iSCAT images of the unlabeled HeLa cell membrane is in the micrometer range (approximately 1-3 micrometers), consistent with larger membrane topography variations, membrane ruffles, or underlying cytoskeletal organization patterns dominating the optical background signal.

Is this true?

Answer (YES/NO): NO